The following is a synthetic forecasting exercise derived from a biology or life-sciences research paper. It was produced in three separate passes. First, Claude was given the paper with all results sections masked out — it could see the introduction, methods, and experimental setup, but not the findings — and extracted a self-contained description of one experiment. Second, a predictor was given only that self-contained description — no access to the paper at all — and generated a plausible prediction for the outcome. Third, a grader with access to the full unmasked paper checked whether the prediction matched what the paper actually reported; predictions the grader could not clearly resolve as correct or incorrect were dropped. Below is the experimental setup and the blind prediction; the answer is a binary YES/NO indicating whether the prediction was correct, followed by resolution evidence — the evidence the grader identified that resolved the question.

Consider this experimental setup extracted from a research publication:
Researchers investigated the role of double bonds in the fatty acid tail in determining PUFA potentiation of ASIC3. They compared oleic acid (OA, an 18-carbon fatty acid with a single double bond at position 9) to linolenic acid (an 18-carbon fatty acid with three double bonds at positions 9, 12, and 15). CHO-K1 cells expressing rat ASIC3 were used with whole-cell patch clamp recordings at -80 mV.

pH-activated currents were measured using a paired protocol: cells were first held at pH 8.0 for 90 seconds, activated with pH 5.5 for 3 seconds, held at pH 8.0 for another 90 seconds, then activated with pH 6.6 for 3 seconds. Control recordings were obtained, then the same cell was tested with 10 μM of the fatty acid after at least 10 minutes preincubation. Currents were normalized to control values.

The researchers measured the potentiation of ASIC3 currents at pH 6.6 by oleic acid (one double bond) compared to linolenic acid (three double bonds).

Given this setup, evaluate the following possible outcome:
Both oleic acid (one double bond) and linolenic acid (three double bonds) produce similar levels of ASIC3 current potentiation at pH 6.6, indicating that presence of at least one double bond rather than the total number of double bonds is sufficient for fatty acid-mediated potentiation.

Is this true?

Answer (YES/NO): NO